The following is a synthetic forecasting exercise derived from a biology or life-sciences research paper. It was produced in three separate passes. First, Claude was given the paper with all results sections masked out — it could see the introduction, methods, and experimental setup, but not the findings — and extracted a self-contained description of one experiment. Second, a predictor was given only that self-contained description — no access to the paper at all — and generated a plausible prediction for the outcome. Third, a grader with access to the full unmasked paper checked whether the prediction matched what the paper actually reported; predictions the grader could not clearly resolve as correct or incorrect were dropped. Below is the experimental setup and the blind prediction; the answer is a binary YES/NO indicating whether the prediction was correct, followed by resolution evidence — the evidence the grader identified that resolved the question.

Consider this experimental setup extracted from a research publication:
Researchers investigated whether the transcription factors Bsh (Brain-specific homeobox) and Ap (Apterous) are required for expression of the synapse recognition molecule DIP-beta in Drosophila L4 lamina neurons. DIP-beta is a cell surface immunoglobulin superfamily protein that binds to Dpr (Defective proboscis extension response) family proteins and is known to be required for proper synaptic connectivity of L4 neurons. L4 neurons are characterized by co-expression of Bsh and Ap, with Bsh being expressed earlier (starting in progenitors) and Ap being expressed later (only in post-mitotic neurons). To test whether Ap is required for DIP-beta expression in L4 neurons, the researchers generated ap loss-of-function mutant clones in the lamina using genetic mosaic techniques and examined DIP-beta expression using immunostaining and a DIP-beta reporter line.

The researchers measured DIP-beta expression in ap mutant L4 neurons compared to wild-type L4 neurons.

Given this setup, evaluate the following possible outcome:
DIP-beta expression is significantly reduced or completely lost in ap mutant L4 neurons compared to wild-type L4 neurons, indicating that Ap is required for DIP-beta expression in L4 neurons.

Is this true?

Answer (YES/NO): YES